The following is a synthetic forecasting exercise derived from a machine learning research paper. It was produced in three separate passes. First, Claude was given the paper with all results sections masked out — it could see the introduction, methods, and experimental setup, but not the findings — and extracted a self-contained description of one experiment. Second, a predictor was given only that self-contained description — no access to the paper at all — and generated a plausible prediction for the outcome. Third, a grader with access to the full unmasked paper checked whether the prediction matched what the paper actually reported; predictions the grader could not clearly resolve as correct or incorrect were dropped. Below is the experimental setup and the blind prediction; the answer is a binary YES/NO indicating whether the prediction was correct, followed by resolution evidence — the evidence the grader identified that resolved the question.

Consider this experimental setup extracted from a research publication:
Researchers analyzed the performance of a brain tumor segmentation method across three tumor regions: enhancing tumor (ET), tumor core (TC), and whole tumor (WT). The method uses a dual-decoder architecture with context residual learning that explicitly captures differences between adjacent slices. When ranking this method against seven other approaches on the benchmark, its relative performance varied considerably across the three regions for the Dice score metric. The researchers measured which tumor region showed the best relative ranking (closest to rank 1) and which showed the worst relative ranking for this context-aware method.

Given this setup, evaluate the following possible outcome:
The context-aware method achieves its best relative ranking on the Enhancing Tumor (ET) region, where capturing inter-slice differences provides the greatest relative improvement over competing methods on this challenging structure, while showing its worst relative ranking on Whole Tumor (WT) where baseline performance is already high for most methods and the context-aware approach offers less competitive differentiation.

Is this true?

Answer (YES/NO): YES